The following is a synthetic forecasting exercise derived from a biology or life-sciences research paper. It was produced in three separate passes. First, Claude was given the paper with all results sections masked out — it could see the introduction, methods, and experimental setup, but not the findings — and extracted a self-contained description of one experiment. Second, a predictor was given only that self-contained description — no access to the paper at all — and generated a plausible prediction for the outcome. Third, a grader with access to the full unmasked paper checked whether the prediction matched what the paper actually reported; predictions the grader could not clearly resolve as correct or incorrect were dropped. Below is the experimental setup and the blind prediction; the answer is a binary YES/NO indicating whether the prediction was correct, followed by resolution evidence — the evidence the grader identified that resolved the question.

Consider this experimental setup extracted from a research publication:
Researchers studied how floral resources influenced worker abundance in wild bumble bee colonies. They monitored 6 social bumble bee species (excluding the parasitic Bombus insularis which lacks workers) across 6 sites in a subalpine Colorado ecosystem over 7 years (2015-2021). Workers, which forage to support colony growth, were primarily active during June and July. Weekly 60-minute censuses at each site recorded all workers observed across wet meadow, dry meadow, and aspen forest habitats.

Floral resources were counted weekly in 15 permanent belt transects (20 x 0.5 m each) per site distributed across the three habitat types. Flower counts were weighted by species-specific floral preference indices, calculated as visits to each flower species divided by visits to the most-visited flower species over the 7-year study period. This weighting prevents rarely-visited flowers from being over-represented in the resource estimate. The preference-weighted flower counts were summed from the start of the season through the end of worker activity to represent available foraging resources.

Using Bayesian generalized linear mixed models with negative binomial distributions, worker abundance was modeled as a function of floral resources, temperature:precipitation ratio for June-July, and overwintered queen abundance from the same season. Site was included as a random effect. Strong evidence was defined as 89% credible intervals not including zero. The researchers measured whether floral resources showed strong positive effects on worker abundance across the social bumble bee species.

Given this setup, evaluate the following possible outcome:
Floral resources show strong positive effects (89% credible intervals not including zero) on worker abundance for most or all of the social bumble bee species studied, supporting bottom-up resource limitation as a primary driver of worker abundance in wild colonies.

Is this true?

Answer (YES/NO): YES